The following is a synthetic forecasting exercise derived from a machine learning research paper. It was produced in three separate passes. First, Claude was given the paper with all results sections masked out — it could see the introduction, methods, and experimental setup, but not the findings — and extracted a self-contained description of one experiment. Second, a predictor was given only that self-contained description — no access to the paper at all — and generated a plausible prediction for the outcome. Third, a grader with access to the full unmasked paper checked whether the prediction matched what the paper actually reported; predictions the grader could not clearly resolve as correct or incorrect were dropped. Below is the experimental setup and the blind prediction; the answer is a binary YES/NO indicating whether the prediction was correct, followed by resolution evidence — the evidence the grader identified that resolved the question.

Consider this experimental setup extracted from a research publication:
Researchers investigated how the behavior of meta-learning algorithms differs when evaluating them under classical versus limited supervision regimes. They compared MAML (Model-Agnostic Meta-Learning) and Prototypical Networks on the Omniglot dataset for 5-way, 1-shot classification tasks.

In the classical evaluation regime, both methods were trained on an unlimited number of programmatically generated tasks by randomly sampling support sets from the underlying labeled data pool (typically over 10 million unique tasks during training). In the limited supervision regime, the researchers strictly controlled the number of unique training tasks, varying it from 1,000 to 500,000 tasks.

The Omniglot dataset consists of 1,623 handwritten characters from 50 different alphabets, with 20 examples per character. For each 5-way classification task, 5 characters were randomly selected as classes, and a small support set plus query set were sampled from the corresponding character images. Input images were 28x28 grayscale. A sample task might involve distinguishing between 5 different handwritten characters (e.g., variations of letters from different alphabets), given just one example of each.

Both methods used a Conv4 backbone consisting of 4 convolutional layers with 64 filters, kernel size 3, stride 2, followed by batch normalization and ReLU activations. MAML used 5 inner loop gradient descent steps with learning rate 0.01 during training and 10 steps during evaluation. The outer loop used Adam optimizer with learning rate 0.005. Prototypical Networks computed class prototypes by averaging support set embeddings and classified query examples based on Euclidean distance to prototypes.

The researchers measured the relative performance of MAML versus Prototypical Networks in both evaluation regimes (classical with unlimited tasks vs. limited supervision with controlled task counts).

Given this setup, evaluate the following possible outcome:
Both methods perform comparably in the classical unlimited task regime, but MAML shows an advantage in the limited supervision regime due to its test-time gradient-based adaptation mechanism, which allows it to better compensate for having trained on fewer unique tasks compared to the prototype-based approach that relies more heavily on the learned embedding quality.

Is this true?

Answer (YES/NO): YES